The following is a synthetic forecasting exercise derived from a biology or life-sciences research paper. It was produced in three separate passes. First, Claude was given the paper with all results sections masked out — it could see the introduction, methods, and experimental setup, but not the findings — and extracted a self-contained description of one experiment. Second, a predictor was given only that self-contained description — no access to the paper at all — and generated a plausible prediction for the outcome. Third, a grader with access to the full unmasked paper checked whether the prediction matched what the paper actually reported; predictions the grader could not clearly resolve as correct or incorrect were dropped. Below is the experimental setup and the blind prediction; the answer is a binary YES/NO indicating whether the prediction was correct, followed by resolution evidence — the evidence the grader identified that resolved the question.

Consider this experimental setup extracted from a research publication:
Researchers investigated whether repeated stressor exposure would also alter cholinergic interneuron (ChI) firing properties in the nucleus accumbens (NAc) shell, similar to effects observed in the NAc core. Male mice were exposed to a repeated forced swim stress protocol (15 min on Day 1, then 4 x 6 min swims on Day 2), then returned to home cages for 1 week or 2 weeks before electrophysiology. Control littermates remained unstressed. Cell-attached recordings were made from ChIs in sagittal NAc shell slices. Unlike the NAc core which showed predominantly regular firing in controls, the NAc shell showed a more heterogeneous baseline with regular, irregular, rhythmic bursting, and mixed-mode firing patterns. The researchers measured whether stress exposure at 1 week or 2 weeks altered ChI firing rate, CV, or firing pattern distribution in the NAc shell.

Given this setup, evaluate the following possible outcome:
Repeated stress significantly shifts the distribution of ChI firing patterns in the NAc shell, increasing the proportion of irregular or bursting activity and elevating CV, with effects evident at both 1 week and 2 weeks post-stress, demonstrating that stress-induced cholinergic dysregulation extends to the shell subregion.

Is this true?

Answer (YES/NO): NO